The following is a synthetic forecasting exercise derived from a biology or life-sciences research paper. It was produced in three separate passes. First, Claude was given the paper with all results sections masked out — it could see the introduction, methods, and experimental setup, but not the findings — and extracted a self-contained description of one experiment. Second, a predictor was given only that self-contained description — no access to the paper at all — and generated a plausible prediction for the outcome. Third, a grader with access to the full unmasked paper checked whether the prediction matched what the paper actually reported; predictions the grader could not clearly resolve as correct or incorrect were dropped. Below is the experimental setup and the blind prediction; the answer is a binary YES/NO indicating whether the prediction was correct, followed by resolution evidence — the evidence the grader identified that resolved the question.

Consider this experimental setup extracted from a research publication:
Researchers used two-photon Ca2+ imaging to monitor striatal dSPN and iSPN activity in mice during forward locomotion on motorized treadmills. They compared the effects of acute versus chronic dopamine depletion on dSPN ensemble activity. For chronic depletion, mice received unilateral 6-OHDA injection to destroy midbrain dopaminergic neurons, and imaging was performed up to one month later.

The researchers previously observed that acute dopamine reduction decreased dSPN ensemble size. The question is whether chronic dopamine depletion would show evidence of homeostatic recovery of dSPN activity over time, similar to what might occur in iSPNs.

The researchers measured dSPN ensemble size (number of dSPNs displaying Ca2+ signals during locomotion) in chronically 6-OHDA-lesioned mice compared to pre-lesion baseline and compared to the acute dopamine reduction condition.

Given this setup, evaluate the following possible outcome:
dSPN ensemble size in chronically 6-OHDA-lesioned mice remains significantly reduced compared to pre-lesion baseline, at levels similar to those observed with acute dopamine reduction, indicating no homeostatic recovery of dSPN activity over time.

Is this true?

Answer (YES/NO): YES